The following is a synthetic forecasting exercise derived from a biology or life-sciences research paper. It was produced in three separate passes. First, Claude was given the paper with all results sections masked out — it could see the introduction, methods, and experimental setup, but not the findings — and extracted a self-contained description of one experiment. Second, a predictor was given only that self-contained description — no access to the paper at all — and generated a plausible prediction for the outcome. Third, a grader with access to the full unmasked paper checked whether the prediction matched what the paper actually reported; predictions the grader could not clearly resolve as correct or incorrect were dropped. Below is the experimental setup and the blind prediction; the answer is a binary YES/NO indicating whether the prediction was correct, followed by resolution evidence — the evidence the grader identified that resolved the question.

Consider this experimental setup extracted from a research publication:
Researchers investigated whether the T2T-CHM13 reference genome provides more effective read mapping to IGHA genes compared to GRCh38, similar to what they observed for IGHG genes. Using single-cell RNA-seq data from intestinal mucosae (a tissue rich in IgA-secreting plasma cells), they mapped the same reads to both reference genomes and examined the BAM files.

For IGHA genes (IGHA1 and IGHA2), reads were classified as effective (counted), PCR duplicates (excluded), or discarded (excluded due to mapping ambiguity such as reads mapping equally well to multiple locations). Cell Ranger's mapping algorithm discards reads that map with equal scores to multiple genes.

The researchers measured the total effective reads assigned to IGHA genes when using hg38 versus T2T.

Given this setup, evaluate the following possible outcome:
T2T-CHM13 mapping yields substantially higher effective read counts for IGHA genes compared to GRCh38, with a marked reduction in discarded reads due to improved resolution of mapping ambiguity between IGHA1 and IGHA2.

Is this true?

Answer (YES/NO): NO